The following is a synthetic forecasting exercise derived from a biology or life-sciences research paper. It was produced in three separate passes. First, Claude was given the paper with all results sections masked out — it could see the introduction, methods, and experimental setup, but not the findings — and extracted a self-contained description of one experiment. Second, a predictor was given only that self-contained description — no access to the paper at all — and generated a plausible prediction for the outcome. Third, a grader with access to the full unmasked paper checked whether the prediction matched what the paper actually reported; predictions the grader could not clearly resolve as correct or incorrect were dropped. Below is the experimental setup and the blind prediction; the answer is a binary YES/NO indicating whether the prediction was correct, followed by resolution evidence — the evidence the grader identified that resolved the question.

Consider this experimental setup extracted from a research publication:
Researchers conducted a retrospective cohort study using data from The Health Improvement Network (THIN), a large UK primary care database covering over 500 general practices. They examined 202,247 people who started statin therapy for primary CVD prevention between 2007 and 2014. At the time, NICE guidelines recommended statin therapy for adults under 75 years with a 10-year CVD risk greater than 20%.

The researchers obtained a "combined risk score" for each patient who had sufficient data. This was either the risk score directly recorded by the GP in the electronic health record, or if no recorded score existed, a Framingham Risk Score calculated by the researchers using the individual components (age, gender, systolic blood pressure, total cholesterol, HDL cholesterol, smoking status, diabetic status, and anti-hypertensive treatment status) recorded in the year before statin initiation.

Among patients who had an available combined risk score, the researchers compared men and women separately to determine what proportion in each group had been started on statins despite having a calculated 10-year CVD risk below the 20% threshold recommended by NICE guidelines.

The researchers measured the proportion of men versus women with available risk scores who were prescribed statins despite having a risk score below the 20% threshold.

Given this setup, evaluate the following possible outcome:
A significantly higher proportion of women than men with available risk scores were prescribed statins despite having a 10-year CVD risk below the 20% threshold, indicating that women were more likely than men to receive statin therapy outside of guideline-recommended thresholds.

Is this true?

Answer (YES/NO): YES